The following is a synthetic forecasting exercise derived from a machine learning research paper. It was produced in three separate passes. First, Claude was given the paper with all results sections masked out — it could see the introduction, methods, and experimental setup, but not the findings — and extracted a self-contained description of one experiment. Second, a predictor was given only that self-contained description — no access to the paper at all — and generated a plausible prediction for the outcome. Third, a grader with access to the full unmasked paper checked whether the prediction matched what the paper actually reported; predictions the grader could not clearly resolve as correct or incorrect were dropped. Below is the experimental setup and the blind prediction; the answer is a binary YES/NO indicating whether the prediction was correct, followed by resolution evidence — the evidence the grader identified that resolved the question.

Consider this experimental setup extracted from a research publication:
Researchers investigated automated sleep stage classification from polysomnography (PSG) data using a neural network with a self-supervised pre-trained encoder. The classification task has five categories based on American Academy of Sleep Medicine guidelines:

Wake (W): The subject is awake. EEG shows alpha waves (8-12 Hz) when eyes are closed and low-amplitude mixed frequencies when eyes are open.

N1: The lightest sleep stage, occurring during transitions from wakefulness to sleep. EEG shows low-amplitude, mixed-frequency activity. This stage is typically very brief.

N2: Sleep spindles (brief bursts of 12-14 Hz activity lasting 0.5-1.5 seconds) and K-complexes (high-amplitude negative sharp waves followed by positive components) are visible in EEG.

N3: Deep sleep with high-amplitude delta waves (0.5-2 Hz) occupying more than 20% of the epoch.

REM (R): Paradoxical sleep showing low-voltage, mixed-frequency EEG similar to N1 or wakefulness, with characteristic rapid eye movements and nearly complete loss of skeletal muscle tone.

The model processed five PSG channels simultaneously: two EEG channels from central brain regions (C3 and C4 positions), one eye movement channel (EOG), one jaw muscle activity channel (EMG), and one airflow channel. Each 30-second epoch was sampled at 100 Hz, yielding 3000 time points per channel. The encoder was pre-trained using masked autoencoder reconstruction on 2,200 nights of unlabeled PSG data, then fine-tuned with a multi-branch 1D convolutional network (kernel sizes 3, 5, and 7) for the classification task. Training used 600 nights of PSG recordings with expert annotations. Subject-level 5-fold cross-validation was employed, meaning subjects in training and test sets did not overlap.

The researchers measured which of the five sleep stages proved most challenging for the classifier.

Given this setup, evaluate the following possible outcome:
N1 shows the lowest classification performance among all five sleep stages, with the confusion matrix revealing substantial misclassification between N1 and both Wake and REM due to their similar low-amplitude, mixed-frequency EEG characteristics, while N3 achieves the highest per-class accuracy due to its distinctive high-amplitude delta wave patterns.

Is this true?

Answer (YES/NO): NO